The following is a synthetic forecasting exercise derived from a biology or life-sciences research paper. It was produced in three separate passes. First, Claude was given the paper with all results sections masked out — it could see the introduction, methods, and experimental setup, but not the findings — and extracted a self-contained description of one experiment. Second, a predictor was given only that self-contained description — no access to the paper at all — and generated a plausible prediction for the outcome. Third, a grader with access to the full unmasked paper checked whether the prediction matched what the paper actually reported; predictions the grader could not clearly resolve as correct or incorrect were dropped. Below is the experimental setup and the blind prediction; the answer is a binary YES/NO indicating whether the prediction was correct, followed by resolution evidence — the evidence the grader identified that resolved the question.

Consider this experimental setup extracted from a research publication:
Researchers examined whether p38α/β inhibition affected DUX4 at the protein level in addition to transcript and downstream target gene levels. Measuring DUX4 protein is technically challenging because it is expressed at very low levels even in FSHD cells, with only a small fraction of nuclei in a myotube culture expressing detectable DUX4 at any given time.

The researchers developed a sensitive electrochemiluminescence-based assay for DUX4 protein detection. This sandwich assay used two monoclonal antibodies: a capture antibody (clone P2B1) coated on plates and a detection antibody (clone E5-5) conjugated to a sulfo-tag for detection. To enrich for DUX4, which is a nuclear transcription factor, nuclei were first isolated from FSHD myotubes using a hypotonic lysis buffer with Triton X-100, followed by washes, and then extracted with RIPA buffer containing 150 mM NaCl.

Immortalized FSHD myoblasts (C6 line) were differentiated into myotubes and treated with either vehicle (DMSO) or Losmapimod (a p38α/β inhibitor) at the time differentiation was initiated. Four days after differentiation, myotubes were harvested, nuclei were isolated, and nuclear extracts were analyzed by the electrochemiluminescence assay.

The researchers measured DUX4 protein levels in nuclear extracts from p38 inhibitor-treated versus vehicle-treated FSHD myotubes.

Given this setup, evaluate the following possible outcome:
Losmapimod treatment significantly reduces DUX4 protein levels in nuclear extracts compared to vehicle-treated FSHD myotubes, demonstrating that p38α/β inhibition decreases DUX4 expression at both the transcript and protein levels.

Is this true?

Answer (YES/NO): YES